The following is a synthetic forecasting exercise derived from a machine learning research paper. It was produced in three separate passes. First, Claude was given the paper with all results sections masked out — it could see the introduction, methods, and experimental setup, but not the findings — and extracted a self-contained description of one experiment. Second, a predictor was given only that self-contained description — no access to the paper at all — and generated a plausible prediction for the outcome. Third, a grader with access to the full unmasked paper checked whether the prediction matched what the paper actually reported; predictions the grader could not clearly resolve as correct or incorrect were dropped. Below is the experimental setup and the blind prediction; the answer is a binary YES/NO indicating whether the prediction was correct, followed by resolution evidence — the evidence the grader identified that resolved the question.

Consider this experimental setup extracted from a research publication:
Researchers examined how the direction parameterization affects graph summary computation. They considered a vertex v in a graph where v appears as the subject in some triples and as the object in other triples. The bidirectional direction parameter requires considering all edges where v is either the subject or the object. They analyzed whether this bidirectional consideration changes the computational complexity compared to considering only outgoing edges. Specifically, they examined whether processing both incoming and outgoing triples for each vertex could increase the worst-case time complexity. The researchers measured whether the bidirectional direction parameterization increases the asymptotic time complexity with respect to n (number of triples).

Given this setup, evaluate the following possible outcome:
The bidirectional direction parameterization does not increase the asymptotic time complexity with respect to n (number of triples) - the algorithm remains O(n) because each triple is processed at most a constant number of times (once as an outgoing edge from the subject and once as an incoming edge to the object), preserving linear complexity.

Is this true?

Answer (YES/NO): YES